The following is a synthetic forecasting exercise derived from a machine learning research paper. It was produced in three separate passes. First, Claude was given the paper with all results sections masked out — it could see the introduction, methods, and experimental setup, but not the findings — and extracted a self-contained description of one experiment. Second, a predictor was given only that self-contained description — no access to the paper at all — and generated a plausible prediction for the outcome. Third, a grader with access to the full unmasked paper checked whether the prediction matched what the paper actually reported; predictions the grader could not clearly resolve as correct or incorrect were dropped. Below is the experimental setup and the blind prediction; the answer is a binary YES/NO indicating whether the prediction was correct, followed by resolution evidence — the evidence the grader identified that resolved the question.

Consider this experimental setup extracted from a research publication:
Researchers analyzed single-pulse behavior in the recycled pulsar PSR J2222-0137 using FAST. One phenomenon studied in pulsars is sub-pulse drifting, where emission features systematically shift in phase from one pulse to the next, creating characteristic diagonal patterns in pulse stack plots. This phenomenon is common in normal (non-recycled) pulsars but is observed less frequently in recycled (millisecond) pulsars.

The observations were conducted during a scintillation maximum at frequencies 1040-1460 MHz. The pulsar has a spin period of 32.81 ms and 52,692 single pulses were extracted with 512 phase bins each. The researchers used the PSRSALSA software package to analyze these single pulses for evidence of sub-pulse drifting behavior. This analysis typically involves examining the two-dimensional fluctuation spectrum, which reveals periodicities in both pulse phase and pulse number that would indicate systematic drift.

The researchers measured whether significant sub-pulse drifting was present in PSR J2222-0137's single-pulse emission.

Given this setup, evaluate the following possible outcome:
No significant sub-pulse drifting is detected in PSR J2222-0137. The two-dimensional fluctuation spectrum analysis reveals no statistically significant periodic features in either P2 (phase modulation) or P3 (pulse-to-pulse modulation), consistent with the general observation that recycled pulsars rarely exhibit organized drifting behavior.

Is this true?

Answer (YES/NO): NO